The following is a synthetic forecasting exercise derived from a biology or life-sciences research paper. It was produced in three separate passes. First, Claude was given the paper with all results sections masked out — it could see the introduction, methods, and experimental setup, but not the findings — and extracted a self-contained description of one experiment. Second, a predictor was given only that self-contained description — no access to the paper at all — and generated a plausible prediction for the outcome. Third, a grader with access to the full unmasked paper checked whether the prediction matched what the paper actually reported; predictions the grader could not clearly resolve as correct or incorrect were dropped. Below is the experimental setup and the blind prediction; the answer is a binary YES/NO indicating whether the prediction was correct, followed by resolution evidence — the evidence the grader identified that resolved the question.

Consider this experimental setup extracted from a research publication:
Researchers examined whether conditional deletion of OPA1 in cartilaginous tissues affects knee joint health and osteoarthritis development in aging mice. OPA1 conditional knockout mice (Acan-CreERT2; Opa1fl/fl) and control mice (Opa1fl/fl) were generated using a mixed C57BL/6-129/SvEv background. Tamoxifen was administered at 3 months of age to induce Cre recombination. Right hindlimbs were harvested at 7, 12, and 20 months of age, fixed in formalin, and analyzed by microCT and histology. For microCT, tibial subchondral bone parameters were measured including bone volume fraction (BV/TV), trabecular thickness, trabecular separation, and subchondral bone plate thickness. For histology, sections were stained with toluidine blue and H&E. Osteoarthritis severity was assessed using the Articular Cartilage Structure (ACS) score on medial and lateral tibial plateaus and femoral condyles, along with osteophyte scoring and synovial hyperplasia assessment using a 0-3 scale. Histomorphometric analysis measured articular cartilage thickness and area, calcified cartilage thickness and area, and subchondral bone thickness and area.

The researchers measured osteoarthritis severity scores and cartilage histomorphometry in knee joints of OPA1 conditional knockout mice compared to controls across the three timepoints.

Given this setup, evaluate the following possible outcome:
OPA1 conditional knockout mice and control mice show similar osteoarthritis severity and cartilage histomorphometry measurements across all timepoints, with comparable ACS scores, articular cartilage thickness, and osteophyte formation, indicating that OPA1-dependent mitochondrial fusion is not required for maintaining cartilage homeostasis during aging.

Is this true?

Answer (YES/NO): NO